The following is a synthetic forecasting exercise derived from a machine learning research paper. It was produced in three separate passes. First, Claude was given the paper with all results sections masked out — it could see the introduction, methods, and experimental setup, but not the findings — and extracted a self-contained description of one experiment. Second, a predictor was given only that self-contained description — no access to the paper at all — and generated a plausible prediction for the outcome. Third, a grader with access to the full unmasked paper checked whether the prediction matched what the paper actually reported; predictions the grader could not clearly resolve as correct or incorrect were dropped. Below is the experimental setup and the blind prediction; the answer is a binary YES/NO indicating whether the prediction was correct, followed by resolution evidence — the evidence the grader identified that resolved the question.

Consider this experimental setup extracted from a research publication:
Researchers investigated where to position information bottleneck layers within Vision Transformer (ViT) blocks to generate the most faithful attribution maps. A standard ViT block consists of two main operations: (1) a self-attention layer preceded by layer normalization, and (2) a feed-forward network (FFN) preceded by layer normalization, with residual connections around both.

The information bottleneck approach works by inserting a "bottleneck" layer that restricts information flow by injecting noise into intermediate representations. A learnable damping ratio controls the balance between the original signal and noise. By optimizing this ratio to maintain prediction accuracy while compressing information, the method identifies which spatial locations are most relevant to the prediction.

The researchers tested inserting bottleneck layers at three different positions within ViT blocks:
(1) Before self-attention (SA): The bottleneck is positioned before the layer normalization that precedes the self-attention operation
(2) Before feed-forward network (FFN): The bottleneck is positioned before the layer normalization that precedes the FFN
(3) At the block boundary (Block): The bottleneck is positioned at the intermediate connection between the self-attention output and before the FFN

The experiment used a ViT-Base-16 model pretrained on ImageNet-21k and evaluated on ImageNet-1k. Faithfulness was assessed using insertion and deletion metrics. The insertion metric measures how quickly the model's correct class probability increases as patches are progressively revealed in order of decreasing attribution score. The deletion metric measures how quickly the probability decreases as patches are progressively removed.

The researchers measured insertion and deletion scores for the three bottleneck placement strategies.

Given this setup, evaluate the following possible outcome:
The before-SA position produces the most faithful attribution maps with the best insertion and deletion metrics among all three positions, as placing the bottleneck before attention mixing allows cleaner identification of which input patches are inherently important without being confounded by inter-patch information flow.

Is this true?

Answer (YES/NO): YES